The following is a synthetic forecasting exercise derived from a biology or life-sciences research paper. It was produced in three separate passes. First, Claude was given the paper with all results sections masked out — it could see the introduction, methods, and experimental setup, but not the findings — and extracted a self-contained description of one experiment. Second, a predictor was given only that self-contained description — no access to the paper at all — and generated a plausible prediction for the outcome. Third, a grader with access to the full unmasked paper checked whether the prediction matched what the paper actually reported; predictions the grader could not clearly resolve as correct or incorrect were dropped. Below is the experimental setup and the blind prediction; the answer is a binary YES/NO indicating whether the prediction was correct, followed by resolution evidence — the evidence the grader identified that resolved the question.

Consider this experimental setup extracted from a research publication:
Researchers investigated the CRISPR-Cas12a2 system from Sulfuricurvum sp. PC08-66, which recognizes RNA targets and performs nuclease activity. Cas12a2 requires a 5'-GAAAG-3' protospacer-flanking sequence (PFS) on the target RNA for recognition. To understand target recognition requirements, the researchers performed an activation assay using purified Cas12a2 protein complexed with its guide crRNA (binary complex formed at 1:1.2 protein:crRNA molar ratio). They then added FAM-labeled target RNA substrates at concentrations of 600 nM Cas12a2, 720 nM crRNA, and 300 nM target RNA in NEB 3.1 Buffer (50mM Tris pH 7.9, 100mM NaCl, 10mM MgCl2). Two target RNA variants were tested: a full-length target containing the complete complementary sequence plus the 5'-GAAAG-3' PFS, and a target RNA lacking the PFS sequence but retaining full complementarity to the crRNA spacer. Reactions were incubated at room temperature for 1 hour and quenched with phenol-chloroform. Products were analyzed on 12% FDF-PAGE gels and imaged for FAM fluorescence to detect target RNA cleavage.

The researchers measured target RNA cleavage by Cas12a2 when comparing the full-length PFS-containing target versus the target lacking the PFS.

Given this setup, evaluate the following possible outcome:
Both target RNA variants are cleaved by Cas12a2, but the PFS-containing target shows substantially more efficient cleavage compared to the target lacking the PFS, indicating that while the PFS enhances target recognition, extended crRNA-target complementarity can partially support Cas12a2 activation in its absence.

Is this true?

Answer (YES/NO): NO